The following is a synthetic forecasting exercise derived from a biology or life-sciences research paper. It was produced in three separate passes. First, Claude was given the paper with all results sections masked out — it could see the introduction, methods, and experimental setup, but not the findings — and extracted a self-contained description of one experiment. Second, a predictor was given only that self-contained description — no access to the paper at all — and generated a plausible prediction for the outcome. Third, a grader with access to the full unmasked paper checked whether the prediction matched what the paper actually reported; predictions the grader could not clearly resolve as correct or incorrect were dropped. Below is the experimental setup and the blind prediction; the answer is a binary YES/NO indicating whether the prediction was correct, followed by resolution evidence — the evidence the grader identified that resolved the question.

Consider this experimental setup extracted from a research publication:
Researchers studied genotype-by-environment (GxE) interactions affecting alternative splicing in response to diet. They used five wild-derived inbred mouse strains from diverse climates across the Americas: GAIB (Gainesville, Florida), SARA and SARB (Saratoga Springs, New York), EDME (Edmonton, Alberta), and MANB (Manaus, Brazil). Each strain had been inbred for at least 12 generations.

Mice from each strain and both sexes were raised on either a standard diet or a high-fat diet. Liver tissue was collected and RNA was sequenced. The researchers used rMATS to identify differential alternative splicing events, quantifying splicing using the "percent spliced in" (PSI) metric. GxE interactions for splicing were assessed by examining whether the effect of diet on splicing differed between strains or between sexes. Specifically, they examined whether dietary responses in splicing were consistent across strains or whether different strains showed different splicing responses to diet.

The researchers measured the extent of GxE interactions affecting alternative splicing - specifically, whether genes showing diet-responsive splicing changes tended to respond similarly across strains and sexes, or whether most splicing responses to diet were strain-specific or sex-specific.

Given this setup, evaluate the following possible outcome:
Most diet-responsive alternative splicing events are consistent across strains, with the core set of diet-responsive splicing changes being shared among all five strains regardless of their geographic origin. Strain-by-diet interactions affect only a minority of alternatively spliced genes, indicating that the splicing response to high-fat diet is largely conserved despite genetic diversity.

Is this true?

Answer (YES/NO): NO